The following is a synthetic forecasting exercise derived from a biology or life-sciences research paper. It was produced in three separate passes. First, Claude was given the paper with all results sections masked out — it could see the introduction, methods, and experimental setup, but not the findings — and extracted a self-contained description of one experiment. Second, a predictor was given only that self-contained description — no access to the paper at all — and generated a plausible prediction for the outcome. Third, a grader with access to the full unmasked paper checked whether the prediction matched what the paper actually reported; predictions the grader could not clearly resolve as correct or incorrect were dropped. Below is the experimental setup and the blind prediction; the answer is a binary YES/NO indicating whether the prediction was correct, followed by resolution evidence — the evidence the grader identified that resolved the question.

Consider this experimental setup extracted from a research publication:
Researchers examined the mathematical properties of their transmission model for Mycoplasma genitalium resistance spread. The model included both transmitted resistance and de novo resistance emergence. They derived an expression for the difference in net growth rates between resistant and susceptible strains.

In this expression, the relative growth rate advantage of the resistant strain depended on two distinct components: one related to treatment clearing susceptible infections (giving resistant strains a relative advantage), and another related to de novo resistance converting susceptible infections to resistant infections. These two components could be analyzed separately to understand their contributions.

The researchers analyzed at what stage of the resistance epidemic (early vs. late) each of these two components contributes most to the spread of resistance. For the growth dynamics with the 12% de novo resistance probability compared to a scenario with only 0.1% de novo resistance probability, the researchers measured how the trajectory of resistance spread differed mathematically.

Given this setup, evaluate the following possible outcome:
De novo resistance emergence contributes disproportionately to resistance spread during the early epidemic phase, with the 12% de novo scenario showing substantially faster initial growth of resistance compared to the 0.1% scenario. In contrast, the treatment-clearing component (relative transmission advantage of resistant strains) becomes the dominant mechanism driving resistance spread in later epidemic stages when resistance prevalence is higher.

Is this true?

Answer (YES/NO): YES